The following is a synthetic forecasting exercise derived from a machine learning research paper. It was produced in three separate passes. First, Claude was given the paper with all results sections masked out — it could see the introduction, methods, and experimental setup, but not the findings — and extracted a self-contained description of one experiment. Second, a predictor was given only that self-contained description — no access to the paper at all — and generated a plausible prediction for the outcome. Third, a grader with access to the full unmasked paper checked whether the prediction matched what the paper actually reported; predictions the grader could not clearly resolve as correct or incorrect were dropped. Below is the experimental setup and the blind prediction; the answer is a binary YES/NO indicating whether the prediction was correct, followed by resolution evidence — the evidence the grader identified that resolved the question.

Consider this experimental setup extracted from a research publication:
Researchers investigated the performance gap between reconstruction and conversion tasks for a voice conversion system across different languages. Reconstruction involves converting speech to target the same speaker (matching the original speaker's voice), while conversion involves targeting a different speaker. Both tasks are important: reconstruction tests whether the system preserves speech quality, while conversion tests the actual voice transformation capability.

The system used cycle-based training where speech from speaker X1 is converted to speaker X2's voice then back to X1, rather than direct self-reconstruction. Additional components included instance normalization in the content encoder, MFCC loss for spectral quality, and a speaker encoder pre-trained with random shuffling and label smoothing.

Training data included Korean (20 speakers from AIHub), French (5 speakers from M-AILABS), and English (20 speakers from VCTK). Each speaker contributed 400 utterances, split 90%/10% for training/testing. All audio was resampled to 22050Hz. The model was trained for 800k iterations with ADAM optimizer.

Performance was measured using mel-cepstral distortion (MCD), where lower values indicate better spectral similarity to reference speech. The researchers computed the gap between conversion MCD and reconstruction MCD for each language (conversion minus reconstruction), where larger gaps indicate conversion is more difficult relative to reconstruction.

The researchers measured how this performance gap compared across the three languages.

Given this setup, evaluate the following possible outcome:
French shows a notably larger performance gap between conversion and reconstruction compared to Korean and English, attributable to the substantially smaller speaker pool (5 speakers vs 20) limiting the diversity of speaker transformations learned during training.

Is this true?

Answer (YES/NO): NO